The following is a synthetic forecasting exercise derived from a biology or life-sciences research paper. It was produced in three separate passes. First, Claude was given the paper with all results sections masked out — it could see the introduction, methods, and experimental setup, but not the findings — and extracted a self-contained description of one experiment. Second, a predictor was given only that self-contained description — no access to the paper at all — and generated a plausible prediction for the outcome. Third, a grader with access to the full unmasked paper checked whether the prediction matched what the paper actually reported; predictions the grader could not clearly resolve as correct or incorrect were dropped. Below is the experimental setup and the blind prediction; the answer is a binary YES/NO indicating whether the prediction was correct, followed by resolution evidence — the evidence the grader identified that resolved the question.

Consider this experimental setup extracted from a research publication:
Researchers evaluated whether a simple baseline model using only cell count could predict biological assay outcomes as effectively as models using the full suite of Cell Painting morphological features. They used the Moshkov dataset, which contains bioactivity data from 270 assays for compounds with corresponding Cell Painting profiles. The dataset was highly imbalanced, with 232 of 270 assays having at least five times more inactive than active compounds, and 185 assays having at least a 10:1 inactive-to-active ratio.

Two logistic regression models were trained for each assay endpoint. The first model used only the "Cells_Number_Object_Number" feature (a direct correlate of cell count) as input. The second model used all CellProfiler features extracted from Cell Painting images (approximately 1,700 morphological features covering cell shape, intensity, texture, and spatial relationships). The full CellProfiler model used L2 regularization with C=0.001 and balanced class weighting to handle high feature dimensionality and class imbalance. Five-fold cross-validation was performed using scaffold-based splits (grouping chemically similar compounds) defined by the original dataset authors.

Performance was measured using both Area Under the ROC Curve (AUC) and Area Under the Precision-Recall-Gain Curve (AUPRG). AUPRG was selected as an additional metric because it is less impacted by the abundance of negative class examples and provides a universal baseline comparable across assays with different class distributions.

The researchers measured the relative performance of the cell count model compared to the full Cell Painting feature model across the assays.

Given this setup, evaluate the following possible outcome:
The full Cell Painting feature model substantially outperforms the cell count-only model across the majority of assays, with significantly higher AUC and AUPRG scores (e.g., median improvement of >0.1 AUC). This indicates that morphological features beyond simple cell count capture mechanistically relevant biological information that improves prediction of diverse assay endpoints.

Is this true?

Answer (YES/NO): NO